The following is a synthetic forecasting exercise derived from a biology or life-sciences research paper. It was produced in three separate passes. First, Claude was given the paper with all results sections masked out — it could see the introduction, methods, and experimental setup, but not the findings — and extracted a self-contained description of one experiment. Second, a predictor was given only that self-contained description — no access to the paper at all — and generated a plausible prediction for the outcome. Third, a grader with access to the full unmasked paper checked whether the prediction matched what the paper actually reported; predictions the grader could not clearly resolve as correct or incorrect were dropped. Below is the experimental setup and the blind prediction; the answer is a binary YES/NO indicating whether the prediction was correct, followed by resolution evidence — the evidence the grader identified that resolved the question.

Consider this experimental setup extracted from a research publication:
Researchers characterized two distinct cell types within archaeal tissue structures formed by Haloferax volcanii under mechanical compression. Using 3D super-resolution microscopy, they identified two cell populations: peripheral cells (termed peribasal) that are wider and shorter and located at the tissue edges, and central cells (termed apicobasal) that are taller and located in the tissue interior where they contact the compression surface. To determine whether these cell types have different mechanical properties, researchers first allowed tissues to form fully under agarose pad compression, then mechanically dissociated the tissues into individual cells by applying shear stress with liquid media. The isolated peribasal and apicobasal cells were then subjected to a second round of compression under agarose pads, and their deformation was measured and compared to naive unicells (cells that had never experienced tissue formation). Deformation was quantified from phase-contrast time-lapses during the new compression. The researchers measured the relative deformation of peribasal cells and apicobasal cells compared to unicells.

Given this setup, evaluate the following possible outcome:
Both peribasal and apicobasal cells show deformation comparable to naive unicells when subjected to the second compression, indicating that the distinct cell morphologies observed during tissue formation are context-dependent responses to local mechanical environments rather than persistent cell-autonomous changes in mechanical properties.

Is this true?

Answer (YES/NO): NO